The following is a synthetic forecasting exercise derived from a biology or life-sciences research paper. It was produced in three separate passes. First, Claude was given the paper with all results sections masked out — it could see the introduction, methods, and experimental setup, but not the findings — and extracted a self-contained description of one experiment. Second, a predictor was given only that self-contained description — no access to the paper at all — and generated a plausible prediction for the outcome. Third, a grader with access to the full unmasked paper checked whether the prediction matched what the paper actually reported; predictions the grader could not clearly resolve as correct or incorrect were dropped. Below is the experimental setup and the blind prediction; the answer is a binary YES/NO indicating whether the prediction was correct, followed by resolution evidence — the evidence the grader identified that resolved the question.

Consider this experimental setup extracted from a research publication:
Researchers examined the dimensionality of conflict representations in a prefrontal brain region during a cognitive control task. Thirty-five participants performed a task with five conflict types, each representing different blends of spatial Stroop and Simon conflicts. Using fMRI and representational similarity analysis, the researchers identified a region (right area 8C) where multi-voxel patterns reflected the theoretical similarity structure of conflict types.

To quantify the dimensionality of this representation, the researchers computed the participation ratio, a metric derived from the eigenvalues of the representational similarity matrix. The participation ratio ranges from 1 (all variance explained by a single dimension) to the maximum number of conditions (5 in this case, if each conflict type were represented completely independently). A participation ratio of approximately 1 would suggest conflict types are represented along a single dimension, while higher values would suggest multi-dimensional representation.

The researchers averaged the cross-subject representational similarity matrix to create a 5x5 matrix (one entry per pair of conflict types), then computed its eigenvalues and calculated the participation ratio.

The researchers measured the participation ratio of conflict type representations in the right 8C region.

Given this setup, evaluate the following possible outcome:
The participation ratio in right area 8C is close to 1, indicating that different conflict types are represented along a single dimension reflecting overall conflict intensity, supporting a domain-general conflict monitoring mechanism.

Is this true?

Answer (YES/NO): NO